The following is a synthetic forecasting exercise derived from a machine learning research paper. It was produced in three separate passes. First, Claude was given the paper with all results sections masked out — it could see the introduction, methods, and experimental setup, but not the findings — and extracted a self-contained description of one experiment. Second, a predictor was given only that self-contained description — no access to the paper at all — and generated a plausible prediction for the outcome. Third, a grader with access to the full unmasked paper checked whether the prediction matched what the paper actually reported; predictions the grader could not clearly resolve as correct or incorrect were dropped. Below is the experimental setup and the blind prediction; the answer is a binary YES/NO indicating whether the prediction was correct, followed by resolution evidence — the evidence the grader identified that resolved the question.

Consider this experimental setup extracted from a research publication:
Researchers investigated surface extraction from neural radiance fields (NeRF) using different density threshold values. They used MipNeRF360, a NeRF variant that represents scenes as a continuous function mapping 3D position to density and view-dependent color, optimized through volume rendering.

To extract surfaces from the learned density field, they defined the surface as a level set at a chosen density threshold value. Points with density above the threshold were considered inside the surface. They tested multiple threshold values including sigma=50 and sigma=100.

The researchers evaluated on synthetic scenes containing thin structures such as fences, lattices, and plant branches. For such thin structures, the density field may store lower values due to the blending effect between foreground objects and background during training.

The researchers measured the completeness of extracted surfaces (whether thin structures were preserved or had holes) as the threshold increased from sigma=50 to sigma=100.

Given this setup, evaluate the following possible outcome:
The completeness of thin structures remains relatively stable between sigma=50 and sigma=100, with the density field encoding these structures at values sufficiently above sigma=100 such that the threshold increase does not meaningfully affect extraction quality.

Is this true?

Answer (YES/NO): NO